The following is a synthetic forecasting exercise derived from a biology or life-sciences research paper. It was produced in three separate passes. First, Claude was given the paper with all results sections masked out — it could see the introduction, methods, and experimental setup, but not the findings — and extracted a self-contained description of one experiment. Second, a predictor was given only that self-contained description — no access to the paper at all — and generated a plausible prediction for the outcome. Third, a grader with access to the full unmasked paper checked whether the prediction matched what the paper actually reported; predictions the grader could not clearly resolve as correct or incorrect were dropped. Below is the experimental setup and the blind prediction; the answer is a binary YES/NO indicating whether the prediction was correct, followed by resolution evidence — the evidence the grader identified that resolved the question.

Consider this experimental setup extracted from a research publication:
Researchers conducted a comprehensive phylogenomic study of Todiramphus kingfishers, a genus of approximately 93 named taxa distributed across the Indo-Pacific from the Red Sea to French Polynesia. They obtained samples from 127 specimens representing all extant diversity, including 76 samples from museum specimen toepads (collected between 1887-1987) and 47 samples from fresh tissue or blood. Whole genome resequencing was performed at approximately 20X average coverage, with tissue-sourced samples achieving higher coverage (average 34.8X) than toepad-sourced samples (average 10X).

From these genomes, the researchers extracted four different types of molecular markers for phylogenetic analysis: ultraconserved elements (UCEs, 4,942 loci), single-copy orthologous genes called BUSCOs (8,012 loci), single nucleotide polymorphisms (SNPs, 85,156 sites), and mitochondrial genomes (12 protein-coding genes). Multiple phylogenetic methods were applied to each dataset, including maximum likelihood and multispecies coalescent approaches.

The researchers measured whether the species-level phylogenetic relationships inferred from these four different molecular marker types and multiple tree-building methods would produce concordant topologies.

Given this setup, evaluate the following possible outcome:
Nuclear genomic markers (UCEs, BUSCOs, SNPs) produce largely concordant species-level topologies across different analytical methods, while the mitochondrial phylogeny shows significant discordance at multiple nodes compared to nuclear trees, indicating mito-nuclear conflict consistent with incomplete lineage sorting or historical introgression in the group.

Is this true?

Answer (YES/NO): NO